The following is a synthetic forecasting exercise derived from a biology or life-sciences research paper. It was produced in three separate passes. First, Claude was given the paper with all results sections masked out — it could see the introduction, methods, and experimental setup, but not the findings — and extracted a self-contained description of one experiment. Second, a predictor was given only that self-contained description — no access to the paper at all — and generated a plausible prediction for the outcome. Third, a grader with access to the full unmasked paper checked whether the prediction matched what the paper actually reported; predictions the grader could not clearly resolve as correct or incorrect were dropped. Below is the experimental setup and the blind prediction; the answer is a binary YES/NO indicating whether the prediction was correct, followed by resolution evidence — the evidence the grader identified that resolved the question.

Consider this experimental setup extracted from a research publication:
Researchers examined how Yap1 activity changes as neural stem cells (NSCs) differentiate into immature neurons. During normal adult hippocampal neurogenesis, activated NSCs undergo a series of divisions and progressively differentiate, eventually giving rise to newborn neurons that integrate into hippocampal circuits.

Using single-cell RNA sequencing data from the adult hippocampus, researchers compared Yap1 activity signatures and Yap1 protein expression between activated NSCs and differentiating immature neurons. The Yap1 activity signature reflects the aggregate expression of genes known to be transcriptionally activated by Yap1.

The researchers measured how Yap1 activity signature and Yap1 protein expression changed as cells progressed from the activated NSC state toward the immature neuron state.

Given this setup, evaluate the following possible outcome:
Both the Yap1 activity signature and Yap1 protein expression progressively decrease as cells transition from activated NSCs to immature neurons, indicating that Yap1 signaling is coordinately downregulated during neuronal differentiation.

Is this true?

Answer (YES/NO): YES